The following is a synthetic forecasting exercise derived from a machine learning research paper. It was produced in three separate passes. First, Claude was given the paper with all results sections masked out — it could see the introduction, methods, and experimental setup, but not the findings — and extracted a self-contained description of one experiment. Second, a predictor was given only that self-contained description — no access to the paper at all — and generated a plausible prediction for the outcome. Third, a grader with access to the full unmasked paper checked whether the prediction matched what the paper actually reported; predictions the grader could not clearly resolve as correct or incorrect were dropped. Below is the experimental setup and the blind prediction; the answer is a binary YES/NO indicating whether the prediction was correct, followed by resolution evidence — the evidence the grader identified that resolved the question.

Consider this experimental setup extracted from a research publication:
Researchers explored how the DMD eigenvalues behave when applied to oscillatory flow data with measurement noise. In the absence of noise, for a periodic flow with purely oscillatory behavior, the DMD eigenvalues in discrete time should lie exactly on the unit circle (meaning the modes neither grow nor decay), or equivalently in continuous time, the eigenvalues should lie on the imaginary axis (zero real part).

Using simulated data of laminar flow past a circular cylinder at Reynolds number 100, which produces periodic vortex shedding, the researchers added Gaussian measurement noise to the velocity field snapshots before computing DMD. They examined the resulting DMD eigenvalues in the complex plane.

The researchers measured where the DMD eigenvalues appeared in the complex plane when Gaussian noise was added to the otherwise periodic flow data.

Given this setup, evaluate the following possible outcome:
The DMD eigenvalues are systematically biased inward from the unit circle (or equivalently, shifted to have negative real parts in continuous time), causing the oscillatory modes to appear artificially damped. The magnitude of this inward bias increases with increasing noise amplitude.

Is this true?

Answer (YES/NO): YES